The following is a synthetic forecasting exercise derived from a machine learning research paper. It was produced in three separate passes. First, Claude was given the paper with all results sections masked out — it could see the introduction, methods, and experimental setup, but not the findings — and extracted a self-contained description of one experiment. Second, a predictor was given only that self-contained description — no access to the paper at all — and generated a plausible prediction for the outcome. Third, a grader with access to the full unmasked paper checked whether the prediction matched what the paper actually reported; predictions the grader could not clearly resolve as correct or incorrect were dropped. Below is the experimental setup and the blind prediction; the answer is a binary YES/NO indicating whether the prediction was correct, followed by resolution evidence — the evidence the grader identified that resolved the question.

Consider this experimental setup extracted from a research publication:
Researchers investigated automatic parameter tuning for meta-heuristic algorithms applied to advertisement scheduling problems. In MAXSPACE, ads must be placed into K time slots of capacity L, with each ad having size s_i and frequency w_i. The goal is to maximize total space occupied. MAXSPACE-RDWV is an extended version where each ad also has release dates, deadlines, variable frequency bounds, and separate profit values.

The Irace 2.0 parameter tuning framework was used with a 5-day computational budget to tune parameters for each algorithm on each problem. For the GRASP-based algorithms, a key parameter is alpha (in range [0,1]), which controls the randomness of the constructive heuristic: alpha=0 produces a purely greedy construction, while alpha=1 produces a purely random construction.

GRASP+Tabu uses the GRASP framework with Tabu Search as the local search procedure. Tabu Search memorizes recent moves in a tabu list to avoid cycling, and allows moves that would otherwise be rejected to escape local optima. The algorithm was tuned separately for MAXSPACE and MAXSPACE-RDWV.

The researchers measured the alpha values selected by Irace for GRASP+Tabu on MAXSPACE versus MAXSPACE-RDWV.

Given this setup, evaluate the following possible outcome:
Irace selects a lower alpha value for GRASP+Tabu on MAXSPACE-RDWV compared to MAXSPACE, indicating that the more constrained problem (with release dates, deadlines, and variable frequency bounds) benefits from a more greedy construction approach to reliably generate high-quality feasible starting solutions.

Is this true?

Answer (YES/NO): YES